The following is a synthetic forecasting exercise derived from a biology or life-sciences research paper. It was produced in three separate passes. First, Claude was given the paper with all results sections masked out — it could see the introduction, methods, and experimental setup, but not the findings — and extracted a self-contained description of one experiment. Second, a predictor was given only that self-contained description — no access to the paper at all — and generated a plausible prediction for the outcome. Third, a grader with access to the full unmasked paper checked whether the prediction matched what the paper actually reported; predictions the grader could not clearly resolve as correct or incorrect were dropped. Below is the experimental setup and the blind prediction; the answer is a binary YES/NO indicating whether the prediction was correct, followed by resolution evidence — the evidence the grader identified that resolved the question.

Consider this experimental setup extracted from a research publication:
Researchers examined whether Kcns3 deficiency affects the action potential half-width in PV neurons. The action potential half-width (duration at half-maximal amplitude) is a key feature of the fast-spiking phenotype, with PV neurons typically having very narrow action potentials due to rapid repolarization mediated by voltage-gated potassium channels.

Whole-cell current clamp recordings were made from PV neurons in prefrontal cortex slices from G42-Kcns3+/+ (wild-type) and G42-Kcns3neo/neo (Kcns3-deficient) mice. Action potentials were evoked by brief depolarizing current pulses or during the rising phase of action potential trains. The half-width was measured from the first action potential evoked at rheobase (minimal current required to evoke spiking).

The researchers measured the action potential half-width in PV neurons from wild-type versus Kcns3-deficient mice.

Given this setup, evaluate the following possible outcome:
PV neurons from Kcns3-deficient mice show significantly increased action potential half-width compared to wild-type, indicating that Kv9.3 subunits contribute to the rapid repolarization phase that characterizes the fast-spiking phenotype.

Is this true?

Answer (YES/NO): NO